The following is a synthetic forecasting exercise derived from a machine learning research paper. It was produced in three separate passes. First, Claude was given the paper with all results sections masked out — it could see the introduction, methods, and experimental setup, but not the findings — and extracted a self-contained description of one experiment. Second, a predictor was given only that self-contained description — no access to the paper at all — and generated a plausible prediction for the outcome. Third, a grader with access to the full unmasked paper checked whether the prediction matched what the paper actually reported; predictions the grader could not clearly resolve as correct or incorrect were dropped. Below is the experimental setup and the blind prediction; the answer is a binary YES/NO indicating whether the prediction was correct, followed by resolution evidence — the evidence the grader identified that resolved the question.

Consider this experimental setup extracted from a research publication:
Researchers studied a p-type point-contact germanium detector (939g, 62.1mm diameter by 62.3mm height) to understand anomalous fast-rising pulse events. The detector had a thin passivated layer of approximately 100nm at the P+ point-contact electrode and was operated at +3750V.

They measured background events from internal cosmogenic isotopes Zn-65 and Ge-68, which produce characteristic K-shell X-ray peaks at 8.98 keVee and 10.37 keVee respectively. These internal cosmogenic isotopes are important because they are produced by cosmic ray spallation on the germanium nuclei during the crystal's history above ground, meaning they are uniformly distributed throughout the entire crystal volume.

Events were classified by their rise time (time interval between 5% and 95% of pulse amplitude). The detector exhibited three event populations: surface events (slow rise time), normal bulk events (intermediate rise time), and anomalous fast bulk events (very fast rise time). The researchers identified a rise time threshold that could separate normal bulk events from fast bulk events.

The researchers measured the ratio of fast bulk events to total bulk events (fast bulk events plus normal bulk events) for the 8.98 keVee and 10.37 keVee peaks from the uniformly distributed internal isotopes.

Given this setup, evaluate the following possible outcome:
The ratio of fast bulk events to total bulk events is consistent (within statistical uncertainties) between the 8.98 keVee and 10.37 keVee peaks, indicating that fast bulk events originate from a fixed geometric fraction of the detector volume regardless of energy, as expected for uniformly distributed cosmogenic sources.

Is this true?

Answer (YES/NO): YES